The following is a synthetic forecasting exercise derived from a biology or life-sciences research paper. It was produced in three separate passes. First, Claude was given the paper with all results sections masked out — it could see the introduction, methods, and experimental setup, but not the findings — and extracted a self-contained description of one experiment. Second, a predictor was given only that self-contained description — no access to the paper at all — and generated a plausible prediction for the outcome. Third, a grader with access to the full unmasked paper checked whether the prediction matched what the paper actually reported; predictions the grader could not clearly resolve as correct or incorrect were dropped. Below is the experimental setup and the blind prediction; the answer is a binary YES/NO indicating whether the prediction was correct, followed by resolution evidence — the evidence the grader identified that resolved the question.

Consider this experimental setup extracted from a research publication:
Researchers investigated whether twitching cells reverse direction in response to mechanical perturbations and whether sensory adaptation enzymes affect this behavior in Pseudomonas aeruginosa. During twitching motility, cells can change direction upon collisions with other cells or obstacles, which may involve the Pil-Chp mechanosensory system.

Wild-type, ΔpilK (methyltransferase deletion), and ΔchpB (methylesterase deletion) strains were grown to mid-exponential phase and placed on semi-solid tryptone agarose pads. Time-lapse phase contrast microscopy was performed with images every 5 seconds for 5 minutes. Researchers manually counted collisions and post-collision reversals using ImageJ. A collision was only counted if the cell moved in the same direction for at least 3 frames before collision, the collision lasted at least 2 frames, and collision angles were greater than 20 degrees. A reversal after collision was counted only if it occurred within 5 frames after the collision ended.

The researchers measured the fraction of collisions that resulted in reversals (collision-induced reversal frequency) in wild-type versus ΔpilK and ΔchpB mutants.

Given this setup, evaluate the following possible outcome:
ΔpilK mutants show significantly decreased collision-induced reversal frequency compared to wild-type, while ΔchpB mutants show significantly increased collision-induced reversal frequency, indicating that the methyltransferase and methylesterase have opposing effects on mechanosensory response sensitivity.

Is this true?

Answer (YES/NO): NO